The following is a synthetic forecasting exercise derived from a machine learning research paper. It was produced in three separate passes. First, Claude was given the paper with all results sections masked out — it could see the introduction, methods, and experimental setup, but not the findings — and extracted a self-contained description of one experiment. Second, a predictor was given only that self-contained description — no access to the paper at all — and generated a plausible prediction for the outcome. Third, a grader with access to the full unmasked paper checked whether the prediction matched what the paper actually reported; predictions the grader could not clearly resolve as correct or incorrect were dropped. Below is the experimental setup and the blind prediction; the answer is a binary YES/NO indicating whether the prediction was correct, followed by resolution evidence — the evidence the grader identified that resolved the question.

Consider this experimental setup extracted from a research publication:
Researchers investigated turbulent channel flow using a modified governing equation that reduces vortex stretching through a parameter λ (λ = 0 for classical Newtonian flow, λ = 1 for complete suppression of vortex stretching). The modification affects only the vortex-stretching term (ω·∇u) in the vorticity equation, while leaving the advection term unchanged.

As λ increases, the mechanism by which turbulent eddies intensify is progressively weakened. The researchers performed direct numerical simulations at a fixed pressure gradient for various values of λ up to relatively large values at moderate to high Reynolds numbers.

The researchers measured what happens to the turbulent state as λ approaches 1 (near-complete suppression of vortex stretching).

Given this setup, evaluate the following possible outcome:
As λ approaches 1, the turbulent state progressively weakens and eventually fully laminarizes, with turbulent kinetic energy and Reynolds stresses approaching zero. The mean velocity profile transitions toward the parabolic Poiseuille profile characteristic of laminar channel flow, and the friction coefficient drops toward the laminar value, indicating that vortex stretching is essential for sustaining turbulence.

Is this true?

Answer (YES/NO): YES